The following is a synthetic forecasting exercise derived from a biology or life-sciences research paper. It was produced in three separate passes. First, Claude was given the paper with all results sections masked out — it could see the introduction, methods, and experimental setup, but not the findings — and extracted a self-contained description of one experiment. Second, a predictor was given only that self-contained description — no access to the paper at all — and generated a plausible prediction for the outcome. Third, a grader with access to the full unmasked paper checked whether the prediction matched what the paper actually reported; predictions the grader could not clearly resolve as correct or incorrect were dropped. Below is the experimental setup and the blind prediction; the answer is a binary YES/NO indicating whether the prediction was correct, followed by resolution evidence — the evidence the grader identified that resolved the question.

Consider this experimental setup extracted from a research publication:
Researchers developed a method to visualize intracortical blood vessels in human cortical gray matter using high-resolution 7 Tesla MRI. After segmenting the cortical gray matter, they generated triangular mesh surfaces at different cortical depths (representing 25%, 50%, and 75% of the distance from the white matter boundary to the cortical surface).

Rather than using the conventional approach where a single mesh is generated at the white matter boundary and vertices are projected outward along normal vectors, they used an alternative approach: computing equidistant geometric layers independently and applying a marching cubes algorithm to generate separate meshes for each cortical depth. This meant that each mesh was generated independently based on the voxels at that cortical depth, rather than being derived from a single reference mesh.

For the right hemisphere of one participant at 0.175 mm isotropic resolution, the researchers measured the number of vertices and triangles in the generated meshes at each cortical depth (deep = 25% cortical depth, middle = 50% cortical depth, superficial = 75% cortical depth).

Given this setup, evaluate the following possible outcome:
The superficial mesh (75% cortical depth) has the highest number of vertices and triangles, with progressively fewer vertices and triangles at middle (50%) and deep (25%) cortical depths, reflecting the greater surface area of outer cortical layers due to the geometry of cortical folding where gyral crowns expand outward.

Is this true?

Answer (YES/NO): YES